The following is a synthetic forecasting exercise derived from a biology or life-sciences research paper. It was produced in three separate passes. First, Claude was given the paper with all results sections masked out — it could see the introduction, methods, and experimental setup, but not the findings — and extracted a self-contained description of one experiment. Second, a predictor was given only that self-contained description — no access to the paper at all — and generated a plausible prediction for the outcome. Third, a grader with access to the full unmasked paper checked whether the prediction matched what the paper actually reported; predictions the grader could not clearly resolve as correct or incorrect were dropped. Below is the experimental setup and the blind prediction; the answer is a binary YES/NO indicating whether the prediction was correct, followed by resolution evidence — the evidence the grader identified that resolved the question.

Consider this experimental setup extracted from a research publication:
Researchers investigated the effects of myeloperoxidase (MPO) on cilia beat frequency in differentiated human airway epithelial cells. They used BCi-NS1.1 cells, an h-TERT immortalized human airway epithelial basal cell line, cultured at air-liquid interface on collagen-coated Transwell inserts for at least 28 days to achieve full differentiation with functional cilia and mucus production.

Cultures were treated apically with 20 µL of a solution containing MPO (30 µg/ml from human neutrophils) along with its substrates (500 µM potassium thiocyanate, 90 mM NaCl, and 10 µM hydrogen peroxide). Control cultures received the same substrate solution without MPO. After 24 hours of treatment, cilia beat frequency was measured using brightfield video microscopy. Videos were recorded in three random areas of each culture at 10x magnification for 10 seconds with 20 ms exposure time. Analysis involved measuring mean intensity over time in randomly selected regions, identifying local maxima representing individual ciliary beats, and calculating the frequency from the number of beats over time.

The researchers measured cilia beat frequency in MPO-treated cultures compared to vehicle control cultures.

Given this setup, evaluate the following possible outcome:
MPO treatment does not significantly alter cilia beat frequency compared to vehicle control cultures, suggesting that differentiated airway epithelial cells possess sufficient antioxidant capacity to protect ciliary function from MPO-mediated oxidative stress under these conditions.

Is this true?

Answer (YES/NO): YES